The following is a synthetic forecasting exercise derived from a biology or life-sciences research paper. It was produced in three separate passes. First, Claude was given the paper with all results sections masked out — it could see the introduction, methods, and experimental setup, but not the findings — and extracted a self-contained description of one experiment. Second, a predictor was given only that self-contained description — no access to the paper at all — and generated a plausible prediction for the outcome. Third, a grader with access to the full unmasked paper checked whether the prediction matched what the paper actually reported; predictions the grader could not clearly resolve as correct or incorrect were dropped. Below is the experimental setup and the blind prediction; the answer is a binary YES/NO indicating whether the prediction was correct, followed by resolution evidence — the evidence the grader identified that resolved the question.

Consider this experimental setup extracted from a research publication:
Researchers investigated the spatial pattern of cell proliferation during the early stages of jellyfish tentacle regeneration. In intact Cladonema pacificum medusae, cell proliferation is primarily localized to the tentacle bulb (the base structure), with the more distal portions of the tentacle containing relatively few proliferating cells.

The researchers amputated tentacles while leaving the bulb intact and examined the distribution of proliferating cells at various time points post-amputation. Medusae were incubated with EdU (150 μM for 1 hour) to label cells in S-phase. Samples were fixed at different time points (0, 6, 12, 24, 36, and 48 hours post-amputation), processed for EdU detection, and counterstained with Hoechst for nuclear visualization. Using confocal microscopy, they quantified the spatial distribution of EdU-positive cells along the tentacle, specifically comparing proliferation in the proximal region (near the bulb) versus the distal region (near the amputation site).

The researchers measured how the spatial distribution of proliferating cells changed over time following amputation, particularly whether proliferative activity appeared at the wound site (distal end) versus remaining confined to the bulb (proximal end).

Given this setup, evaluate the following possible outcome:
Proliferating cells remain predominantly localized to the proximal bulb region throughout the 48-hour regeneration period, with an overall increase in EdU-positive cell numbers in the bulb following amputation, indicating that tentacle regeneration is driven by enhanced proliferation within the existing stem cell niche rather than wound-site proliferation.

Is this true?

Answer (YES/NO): NO